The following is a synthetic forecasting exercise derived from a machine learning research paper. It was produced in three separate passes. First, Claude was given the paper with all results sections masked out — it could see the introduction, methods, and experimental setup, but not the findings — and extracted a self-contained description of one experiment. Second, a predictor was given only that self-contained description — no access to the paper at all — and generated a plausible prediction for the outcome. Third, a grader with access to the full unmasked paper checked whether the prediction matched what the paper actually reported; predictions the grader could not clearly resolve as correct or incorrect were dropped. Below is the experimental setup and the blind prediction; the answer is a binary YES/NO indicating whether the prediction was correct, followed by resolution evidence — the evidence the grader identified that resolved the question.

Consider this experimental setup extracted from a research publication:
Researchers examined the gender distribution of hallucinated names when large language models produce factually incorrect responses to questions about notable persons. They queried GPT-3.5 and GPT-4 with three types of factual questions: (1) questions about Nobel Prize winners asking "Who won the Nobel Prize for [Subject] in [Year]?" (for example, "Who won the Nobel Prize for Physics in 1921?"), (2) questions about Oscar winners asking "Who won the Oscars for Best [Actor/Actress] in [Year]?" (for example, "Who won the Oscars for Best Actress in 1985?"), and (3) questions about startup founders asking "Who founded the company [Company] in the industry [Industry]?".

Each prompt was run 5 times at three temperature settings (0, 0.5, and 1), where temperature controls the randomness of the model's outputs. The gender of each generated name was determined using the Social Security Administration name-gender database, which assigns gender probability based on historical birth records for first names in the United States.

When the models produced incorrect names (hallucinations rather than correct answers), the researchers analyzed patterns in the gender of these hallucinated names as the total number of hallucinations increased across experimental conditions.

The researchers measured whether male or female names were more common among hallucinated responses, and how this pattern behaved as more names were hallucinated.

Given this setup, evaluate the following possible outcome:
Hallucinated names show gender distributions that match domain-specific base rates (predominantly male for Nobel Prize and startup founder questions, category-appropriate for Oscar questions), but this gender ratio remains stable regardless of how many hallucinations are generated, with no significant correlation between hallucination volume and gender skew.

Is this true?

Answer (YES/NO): NO